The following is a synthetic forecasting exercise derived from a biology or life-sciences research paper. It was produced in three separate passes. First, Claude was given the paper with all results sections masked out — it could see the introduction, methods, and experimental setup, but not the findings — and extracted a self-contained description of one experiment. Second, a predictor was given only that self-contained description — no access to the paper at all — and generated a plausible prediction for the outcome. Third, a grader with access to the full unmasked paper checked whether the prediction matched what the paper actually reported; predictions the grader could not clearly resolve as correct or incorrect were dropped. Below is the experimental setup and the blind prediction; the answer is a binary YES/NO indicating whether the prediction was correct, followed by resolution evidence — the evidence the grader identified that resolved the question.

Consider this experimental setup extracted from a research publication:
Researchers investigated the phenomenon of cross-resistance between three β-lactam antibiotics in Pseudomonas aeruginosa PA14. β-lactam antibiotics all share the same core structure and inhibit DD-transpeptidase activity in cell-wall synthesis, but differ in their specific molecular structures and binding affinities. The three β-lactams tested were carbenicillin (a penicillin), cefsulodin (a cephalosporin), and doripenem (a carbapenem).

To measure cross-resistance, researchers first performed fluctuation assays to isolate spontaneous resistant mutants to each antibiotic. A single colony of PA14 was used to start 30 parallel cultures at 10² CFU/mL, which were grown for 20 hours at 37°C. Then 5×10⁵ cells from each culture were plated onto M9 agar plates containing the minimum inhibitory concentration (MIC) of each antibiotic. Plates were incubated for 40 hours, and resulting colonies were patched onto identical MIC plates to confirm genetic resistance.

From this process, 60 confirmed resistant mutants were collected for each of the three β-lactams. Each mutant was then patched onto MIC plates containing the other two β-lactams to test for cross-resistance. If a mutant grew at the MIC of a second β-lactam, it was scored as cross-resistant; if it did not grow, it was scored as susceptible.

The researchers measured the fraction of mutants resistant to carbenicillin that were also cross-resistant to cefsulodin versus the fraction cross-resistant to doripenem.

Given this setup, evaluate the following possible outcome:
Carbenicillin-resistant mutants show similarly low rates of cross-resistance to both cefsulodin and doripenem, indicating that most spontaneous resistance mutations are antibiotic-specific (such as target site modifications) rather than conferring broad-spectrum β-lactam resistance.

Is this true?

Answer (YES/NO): NO